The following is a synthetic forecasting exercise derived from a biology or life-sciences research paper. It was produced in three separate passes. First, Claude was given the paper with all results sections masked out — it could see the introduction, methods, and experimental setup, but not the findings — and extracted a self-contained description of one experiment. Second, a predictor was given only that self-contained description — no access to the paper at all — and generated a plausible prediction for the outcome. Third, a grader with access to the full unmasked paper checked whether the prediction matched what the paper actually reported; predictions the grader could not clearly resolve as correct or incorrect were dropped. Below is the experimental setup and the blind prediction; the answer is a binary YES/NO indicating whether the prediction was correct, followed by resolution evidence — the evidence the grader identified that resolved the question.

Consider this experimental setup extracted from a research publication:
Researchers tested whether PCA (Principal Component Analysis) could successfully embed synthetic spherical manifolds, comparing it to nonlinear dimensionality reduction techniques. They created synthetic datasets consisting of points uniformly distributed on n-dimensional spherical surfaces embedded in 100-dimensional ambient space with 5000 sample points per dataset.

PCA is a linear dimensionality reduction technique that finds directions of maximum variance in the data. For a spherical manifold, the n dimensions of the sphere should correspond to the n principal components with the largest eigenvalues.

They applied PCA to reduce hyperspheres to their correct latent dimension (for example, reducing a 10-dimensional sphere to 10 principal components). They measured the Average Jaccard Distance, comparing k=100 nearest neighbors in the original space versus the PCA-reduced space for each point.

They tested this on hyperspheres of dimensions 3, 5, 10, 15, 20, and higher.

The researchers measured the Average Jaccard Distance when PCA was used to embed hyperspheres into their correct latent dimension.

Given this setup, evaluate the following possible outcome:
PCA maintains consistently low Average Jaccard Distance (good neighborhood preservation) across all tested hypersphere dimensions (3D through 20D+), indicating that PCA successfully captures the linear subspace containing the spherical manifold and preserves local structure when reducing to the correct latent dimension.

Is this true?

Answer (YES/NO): NO